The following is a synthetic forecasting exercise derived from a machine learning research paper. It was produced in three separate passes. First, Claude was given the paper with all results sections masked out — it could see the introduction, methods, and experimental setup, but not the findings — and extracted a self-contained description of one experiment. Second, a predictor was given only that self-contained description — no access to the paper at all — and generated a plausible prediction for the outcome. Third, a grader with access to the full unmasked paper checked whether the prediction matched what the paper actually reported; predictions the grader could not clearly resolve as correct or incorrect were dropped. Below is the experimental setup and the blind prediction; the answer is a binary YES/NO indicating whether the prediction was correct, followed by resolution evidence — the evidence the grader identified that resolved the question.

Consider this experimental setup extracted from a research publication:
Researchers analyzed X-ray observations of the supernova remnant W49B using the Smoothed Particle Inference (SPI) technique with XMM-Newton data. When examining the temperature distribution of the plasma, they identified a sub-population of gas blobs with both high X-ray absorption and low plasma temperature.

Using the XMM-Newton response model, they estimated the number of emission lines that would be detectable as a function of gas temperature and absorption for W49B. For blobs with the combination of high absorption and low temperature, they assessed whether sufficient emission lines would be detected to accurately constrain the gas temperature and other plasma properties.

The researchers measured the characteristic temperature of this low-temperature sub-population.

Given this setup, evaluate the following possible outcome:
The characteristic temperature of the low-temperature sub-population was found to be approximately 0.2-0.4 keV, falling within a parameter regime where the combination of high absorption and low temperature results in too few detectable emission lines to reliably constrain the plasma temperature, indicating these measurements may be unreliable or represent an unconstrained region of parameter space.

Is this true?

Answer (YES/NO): YES